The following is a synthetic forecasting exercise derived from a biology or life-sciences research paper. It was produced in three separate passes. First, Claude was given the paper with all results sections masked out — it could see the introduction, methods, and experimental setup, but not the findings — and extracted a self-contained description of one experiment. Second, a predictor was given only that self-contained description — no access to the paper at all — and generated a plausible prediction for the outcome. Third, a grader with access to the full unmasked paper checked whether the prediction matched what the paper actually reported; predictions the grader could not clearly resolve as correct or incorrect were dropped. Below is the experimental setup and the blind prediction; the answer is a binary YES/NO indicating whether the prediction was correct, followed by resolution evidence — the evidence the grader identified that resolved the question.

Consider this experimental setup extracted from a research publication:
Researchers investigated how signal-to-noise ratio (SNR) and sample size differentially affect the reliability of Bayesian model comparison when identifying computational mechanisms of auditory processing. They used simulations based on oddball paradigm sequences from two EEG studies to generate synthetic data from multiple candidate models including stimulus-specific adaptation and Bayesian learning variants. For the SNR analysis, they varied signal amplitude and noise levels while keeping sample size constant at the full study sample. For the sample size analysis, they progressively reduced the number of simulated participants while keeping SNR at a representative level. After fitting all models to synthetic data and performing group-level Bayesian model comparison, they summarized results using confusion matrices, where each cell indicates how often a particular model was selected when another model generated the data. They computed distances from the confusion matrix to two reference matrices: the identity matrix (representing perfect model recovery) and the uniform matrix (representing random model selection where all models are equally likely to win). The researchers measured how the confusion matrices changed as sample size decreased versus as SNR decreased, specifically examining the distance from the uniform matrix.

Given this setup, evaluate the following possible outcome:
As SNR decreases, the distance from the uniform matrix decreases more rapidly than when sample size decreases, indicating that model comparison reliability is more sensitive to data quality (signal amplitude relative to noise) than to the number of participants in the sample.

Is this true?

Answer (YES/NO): NO